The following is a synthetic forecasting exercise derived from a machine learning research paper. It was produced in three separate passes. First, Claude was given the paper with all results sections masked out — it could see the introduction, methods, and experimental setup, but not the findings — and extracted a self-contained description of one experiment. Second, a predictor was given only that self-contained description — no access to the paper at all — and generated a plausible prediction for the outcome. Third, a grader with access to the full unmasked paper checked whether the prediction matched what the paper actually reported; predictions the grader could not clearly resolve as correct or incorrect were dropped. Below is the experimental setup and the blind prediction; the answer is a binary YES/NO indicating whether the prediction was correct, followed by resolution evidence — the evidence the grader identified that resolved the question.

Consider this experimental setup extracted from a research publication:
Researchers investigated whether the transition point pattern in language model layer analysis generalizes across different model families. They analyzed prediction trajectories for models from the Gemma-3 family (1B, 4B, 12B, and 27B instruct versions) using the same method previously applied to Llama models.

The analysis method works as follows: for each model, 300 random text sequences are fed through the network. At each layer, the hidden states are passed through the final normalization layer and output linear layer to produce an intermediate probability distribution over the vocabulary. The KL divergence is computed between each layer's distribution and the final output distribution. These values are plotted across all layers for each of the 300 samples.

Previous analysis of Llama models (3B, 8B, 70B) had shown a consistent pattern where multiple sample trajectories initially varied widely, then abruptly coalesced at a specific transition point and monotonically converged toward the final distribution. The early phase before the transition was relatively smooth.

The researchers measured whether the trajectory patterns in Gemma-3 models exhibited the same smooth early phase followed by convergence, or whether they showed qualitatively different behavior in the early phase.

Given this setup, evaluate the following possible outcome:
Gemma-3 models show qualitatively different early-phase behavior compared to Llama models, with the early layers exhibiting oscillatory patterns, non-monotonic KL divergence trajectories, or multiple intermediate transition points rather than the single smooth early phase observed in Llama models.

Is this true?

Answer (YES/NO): YES